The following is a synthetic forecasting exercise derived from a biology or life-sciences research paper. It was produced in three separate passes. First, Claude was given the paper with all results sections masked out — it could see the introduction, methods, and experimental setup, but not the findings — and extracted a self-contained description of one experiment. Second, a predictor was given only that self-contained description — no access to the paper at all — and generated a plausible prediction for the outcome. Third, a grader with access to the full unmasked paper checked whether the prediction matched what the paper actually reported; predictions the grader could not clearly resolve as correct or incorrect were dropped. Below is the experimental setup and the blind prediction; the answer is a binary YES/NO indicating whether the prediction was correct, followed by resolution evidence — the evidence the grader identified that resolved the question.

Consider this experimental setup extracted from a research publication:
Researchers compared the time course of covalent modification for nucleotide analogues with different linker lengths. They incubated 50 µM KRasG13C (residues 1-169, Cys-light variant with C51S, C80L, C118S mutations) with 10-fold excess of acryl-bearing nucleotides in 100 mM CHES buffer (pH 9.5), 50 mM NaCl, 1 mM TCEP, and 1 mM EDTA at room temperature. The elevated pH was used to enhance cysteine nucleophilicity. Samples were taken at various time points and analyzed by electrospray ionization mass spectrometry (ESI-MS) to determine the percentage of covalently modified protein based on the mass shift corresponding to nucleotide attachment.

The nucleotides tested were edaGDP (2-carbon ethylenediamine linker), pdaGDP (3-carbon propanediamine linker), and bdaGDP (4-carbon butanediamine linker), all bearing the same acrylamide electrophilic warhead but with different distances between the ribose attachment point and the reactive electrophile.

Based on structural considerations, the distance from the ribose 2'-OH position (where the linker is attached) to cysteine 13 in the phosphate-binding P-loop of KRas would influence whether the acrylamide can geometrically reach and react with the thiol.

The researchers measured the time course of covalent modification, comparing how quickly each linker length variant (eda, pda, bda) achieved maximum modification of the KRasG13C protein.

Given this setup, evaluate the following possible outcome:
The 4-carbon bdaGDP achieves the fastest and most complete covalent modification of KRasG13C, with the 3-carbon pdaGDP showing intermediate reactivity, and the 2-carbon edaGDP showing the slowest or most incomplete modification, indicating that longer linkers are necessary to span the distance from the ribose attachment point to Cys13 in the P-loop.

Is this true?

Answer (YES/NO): NO